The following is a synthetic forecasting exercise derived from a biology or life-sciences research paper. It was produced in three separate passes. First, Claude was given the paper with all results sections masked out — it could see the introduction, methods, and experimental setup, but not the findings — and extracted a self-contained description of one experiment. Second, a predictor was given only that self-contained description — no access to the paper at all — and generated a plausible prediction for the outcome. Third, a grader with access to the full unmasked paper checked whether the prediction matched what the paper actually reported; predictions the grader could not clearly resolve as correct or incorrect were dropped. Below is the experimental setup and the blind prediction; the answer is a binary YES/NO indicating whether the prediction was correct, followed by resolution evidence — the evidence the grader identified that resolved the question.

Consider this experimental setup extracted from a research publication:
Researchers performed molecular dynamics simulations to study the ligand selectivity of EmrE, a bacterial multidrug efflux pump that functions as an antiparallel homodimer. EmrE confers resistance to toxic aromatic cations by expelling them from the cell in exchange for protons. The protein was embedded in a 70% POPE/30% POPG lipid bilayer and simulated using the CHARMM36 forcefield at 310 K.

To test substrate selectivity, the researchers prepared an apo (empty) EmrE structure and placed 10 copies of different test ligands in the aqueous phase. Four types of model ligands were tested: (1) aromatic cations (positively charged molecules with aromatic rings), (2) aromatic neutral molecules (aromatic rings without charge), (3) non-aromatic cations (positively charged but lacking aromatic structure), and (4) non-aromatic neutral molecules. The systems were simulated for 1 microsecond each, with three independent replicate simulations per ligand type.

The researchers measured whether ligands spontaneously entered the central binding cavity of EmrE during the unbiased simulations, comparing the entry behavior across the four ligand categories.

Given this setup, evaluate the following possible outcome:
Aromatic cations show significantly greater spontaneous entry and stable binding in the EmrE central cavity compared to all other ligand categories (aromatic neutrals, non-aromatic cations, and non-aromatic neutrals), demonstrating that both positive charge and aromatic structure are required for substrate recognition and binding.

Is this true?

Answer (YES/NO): YES